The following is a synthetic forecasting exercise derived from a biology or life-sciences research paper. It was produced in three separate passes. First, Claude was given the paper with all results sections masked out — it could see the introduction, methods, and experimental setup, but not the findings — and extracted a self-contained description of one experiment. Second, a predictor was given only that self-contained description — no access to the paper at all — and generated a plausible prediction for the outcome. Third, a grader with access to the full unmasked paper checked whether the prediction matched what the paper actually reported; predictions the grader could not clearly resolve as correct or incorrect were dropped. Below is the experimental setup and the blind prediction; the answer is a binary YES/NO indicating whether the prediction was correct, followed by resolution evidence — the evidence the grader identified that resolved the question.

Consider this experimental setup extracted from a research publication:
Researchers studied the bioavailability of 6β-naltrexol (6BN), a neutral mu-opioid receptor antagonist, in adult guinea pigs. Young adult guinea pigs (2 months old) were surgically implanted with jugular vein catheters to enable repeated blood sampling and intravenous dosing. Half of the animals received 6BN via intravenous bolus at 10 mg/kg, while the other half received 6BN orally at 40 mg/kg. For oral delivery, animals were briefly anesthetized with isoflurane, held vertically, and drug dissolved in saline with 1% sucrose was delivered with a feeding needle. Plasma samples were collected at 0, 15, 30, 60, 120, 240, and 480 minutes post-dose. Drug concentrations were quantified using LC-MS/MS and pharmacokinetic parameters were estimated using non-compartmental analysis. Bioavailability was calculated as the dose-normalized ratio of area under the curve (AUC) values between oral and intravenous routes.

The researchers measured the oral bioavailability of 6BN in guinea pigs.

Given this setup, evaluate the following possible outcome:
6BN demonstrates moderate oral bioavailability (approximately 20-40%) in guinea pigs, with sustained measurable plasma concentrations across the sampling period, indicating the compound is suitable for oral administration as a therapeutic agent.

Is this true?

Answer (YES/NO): YES